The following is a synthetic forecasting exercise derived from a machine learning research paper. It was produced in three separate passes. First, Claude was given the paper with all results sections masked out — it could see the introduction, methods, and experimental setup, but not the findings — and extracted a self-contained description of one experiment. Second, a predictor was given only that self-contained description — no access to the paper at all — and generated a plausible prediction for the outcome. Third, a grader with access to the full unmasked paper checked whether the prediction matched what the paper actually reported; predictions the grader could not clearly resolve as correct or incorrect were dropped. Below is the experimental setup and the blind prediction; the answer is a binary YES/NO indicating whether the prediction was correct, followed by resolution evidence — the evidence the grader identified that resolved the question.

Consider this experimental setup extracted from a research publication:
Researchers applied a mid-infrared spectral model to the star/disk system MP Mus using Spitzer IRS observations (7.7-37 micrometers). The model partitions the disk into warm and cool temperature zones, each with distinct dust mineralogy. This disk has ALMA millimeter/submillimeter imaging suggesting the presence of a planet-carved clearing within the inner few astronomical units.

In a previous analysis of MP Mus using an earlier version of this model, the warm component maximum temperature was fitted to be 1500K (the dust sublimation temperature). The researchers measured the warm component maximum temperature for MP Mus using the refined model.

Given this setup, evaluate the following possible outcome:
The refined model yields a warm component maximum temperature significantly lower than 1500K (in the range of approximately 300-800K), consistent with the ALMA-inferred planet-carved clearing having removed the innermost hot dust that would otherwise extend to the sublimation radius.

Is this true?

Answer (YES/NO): YES